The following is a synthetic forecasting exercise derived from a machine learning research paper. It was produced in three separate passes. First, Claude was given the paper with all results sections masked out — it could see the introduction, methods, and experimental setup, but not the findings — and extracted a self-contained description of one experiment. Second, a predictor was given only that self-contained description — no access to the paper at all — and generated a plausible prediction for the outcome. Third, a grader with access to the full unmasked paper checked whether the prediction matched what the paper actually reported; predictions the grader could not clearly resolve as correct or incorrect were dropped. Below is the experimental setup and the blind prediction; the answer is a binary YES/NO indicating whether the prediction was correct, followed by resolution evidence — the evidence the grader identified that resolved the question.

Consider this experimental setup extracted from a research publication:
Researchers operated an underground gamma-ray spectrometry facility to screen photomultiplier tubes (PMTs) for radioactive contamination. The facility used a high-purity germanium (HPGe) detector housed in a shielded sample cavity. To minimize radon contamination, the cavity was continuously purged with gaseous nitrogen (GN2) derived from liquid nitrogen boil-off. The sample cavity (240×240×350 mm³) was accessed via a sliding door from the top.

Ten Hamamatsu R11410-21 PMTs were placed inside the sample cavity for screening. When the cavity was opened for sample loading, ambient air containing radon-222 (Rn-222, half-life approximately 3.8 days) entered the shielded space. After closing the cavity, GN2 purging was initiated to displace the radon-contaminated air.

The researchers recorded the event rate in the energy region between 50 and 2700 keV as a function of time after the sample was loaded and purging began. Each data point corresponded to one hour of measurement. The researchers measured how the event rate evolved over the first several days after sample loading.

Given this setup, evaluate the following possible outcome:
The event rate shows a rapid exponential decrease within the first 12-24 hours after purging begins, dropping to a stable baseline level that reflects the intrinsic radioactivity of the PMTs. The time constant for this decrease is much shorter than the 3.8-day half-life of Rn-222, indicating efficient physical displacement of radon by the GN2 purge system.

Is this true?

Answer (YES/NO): NO